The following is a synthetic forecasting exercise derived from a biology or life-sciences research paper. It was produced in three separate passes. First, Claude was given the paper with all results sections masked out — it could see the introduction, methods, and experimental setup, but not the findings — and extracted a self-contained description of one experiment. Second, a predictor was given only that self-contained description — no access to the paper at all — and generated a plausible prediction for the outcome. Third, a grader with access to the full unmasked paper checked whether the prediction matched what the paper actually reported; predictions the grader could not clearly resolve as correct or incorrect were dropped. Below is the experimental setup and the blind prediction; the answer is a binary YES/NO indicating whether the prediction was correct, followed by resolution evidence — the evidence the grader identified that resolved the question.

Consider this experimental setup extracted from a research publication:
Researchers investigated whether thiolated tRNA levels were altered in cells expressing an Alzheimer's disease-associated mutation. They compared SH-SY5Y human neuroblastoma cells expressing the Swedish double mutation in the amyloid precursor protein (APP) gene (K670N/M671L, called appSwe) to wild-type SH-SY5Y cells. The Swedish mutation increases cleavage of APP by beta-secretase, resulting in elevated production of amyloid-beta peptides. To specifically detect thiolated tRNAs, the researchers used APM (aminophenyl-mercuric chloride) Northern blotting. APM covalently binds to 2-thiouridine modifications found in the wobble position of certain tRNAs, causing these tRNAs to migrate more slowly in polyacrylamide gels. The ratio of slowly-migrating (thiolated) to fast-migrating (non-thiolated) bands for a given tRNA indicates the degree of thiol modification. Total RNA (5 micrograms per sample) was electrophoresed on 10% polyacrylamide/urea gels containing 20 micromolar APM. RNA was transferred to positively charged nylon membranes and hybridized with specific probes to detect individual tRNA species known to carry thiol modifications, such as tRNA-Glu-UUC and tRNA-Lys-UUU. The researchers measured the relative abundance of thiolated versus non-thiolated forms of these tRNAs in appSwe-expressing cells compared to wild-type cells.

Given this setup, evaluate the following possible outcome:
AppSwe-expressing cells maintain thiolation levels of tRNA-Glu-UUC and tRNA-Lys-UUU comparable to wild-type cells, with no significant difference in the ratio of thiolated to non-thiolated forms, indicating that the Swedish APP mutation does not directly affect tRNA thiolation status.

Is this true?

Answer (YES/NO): NO